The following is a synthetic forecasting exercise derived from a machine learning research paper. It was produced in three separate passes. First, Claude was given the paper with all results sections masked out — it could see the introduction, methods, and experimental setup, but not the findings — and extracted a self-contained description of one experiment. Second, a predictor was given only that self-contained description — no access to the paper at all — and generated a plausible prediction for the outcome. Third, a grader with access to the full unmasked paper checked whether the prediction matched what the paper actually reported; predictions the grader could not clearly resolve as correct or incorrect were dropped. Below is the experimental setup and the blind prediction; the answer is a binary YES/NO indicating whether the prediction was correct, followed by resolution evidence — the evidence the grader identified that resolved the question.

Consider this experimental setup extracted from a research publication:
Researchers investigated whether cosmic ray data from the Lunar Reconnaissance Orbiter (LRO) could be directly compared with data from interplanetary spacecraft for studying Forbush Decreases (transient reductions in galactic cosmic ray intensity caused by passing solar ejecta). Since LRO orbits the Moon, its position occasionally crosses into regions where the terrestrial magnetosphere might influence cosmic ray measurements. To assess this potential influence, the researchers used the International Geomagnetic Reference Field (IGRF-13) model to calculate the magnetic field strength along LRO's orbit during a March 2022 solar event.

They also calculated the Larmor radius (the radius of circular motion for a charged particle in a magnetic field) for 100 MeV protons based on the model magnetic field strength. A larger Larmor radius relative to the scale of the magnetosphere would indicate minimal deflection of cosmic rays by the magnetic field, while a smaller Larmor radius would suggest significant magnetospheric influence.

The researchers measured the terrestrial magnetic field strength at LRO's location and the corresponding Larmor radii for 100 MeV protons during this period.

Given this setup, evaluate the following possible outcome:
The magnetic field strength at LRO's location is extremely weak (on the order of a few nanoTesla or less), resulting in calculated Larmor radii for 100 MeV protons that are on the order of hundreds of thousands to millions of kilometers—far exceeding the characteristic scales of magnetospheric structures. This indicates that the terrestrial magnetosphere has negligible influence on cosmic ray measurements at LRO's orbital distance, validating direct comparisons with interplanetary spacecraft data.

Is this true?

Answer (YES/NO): YES